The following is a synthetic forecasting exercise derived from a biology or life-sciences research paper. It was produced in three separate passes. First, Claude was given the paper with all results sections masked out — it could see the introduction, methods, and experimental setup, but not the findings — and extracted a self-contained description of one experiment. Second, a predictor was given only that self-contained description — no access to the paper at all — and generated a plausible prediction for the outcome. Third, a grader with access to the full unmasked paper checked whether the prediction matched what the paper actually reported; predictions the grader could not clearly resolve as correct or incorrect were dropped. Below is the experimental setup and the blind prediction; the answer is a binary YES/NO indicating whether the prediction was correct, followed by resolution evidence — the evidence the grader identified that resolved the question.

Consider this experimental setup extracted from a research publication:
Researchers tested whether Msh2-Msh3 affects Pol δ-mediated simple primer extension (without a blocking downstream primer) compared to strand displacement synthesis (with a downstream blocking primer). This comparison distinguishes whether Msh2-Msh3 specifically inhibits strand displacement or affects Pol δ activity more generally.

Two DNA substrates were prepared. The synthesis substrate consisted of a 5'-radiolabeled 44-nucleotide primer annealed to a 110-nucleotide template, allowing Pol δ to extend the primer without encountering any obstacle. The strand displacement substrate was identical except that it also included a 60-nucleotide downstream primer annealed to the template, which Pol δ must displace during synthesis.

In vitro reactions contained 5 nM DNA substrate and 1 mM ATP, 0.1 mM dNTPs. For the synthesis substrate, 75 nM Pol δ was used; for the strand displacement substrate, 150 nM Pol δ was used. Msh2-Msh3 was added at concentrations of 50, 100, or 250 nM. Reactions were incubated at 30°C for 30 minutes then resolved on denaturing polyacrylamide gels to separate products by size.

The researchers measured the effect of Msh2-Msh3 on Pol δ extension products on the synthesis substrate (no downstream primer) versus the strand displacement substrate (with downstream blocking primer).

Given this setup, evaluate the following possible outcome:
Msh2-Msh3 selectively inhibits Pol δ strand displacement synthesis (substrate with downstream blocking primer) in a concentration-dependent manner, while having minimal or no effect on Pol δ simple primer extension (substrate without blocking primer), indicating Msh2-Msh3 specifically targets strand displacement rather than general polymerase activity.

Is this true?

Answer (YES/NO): NO